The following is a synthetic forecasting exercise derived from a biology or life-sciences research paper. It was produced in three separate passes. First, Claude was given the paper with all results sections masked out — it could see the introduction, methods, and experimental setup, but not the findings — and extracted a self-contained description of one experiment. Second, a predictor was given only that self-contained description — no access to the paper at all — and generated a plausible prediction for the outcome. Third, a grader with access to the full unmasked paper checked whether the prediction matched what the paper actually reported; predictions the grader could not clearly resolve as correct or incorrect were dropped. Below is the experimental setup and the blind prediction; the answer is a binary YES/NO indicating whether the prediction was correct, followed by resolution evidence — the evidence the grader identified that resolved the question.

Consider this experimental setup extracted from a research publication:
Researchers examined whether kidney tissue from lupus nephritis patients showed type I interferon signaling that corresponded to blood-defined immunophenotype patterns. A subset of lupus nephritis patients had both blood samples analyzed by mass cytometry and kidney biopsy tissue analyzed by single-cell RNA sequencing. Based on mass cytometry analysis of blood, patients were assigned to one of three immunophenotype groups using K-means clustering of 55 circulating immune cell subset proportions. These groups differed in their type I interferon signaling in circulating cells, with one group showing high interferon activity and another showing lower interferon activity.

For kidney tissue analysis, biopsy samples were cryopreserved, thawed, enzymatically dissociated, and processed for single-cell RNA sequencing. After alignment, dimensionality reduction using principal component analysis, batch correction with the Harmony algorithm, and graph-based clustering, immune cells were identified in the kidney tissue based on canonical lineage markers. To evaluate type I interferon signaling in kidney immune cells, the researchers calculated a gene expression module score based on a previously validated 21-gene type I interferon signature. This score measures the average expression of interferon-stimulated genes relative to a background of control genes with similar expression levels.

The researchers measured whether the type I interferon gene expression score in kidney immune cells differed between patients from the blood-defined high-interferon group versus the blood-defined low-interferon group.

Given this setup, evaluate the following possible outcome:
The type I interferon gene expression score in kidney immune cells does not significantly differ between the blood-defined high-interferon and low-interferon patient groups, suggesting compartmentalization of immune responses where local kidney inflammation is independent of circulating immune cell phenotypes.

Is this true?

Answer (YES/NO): NO